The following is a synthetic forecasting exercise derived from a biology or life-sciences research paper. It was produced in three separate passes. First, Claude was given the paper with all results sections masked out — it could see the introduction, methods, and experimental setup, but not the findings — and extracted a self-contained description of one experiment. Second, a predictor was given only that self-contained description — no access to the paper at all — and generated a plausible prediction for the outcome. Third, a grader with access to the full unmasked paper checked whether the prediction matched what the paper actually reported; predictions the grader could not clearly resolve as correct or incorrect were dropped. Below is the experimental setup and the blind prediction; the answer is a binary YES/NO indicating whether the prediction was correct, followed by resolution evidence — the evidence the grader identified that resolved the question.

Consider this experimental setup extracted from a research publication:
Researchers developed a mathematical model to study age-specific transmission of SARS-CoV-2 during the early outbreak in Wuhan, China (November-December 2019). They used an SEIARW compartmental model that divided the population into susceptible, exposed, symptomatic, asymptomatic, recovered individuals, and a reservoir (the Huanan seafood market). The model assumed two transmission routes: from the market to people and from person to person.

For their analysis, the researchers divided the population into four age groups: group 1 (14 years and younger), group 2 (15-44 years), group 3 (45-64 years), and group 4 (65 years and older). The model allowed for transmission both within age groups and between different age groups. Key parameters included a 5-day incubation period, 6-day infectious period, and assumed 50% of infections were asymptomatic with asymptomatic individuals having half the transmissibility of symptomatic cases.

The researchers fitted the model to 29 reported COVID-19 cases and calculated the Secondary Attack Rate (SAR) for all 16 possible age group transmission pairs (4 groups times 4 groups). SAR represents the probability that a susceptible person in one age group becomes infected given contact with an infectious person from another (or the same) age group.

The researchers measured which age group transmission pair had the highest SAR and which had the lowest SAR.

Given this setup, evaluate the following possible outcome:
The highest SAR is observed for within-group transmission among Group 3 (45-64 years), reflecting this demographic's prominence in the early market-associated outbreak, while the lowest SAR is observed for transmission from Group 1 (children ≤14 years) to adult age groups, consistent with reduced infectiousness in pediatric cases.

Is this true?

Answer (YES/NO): NO